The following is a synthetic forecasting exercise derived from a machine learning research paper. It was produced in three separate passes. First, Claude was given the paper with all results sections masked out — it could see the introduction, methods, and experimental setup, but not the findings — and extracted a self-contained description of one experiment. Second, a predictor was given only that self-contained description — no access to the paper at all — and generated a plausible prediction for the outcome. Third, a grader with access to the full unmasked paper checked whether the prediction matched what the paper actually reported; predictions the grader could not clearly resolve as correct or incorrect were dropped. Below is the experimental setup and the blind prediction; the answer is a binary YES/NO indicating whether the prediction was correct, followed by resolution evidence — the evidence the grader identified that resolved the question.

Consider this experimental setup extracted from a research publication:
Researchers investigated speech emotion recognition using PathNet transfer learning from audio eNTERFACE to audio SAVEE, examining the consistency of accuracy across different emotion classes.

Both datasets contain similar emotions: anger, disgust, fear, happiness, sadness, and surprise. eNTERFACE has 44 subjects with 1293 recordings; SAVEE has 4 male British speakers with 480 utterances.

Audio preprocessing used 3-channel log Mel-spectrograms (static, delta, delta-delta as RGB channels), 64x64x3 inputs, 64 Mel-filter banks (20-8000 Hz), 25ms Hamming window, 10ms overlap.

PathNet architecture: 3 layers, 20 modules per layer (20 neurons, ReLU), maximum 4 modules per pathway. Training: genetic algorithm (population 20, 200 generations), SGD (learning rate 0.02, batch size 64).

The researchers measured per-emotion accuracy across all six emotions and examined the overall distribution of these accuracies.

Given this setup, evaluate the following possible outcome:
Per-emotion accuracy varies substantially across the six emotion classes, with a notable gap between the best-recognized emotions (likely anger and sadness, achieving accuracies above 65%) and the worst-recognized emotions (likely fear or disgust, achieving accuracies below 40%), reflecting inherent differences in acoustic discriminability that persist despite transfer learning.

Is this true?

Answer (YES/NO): NO